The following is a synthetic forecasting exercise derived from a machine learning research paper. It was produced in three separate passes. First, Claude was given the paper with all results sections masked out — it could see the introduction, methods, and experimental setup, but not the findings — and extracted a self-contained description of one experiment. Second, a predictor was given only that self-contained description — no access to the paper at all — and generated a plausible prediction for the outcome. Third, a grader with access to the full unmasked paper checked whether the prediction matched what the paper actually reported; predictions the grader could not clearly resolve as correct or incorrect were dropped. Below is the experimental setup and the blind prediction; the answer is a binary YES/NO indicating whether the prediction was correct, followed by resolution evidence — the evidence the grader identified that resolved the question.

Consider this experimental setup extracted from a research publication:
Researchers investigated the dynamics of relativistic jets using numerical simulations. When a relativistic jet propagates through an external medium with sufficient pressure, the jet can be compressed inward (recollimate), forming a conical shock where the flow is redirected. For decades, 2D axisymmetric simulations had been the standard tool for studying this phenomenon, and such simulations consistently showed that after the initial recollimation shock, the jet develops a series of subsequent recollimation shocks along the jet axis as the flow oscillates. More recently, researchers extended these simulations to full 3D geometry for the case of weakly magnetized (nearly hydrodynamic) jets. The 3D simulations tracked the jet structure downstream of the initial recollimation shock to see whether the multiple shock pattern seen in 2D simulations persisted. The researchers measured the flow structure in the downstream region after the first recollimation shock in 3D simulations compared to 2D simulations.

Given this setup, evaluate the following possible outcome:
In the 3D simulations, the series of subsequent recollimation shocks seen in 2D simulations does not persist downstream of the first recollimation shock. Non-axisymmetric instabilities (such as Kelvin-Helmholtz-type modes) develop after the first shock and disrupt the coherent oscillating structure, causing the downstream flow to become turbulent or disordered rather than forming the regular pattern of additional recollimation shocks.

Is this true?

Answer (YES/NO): YES